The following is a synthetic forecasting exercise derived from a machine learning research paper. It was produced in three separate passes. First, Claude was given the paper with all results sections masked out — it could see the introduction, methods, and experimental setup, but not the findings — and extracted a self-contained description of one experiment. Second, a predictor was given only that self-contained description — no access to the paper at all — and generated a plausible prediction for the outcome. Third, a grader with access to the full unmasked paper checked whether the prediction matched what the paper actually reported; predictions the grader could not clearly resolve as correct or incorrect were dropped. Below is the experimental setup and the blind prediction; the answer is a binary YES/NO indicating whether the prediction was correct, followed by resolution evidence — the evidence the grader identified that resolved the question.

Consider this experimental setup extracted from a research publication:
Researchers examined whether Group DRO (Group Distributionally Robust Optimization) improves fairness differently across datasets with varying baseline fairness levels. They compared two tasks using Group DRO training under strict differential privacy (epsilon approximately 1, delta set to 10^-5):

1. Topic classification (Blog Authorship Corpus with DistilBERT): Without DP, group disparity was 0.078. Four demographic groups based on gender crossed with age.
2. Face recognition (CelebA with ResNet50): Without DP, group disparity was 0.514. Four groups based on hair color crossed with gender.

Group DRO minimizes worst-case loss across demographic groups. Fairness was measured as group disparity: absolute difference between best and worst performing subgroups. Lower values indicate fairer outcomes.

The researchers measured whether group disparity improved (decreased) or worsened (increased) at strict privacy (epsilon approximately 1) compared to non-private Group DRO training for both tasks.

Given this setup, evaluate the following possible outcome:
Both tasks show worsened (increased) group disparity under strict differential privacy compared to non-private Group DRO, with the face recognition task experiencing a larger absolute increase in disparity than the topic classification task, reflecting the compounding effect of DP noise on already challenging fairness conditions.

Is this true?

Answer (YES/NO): NO